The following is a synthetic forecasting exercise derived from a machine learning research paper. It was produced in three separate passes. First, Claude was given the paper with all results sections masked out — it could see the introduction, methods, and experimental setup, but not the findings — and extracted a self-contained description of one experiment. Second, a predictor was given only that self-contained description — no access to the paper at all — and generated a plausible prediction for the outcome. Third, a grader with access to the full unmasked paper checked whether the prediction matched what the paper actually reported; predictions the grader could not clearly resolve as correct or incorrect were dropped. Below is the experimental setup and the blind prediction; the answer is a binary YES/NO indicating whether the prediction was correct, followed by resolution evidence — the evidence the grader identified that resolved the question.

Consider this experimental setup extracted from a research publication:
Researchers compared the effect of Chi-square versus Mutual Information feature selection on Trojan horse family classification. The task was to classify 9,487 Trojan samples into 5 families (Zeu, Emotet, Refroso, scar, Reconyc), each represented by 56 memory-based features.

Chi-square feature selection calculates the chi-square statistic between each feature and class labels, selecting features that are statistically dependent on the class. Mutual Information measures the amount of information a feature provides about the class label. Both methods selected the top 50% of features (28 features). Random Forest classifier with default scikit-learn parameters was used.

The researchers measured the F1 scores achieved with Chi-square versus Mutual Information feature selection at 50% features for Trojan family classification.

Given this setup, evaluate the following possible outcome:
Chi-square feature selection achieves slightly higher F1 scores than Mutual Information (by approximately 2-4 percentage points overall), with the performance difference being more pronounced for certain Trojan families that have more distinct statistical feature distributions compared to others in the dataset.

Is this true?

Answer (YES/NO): NO